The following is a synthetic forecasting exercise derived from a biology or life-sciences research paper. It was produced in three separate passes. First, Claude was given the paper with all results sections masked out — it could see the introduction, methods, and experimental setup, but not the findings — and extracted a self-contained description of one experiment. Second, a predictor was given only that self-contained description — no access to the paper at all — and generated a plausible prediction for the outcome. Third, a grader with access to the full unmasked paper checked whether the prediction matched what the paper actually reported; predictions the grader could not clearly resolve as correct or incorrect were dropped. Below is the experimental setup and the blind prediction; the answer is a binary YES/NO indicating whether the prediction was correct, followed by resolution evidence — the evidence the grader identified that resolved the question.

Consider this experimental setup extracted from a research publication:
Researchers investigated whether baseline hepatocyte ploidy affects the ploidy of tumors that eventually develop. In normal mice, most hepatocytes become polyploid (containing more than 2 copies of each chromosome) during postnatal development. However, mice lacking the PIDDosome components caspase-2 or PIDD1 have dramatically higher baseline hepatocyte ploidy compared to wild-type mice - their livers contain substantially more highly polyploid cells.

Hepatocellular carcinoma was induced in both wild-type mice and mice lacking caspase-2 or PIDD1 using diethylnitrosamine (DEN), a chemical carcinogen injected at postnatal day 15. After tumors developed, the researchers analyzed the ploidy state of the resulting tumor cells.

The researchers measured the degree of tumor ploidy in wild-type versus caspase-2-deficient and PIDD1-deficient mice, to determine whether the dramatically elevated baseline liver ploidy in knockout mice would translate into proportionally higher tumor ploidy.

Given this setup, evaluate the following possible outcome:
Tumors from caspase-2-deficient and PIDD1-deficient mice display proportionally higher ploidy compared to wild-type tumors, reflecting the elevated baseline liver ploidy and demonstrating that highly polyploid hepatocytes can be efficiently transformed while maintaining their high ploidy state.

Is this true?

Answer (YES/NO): NO